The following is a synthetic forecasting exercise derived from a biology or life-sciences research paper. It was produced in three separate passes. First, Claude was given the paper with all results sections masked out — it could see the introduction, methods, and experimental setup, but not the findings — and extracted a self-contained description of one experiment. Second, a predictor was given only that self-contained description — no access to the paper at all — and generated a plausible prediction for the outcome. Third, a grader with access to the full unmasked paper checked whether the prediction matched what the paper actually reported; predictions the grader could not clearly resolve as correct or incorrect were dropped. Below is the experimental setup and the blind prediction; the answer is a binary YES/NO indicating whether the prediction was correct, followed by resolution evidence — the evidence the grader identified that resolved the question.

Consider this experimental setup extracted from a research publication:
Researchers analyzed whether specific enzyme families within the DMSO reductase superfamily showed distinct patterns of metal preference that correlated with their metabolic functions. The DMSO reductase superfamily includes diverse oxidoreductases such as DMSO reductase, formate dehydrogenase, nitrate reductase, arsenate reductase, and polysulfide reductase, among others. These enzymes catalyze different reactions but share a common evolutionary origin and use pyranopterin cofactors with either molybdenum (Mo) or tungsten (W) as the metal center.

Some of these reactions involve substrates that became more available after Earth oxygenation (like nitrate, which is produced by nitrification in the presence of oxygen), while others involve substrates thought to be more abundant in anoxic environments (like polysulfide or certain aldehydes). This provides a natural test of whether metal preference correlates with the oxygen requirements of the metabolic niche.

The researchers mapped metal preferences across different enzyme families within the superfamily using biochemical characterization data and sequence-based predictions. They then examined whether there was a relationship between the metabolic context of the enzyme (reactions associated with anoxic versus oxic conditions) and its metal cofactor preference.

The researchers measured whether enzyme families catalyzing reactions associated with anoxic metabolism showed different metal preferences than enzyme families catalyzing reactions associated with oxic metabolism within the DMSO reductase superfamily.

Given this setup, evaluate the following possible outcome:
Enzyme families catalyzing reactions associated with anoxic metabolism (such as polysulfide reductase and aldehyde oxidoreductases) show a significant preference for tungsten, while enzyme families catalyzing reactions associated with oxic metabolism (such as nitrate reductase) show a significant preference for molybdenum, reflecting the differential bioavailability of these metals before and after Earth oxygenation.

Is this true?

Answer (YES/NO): NO